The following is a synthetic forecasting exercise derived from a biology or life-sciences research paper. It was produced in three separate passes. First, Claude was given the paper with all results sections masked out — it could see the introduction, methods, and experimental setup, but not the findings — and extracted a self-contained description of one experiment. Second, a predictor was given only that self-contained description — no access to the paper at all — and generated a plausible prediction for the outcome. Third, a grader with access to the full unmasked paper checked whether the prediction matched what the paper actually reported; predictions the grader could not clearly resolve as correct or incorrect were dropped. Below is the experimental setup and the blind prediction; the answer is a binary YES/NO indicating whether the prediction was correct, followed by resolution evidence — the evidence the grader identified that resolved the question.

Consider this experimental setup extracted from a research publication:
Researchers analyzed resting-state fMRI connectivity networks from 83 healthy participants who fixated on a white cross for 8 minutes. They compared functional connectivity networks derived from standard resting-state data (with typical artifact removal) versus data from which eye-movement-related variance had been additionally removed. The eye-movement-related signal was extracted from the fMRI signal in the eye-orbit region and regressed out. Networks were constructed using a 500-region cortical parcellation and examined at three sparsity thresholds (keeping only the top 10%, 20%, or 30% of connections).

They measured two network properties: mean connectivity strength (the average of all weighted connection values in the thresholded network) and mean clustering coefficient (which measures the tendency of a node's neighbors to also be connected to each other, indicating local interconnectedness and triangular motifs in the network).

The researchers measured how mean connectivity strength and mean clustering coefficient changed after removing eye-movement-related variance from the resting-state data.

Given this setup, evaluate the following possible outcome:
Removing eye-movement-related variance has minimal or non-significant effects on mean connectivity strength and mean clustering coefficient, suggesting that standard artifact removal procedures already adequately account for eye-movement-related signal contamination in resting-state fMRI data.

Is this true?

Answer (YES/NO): NO